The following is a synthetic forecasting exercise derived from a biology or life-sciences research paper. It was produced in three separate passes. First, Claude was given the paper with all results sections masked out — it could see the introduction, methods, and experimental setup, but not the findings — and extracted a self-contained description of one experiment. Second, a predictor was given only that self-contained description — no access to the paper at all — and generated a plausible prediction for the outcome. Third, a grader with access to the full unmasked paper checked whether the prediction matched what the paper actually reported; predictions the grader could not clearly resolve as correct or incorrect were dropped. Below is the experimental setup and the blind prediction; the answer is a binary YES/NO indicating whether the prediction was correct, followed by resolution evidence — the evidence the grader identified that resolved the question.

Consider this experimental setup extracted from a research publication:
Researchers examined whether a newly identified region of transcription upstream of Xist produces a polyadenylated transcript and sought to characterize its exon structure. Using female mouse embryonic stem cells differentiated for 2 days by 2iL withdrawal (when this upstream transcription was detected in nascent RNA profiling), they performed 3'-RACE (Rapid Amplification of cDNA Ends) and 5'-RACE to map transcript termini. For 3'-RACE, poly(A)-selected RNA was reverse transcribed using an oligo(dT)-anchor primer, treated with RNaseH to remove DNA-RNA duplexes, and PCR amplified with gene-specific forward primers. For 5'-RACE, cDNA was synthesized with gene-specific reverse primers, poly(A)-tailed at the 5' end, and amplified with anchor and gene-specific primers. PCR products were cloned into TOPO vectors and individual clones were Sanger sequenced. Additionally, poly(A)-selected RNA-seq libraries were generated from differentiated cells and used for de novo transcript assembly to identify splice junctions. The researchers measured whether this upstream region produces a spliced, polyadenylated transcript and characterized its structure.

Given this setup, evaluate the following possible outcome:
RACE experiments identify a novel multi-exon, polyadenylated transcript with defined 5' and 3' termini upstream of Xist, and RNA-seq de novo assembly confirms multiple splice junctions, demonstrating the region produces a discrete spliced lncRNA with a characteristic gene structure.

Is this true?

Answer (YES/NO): YES